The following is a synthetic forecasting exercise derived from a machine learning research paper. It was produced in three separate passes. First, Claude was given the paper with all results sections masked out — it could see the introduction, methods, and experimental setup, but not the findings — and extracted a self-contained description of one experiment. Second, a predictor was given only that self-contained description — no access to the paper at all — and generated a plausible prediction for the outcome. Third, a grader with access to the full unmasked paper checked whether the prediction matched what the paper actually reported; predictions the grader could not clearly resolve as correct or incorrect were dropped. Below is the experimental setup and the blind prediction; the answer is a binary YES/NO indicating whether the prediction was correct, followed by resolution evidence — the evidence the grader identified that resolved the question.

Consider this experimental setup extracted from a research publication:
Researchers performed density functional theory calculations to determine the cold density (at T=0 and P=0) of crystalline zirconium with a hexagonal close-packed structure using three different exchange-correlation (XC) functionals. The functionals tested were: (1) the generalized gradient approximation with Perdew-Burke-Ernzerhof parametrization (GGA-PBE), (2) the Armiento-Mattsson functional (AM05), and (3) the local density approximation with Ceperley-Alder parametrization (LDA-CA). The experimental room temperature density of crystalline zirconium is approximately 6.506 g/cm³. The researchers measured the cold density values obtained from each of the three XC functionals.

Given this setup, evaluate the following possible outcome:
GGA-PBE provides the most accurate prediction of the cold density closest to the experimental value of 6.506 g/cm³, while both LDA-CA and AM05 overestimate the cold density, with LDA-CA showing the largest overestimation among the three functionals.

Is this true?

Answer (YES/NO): YES